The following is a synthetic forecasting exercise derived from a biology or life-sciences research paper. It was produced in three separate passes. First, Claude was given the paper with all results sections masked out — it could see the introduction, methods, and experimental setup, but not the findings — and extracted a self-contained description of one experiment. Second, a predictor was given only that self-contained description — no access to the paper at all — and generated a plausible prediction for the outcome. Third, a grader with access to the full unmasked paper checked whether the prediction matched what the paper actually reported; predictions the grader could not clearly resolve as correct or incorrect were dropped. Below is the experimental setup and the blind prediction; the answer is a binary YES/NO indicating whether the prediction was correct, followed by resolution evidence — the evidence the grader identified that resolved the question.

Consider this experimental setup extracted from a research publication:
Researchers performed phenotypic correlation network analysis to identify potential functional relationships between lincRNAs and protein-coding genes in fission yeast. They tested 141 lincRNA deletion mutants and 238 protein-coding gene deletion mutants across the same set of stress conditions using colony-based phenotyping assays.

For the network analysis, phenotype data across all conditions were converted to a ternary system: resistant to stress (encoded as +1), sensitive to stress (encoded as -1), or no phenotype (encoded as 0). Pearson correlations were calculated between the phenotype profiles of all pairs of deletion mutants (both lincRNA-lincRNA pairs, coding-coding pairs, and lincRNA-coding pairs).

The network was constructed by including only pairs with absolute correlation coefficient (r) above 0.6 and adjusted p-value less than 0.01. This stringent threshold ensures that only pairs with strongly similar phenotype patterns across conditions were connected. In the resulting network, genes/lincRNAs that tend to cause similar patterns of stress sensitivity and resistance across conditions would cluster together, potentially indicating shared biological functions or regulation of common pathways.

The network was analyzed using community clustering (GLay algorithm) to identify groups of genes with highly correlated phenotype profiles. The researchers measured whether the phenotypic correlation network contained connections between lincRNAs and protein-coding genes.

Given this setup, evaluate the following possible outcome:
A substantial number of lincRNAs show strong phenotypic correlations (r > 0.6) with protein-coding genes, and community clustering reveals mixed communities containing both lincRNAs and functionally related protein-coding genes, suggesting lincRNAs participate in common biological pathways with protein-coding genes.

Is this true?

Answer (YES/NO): NO